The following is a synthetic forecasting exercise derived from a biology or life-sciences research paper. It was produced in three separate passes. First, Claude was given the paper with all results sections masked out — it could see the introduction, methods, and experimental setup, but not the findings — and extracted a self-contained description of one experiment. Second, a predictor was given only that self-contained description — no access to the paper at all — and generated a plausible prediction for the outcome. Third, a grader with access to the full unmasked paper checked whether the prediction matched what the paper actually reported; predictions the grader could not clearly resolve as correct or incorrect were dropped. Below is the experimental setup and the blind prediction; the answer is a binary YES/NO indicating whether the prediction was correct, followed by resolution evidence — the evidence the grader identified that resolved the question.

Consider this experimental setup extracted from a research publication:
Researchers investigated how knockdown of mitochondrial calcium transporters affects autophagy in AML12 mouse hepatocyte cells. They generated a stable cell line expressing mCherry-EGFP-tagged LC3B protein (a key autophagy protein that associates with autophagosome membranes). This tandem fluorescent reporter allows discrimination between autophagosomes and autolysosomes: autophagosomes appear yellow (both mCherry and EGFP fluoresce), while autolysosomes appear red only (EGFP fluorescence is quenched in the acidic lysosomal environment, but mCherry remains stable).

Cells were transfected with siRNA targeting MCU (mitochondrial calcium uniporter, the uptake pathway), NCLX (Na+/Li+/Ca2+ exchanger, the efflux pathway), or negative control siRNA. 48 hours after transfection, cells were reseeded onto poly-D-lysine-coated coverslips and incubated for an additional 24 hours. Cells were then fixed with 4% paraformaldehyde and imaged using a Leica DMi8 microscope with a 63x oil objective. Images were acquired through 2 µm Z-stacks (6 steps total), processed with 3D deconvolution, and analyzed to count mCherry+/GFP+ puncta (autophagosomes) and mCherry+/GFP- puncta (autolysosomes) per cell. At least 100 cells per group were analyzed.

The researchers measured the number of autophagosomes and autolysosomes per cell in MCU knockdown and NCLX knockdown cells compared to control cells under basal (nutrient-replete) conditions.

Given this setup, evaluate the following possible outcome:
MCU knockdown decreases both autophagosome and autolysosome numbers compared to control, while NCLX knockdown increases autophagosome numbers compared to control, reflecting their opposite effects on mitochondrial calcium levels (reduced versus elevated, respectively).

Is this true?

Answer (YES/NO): NO